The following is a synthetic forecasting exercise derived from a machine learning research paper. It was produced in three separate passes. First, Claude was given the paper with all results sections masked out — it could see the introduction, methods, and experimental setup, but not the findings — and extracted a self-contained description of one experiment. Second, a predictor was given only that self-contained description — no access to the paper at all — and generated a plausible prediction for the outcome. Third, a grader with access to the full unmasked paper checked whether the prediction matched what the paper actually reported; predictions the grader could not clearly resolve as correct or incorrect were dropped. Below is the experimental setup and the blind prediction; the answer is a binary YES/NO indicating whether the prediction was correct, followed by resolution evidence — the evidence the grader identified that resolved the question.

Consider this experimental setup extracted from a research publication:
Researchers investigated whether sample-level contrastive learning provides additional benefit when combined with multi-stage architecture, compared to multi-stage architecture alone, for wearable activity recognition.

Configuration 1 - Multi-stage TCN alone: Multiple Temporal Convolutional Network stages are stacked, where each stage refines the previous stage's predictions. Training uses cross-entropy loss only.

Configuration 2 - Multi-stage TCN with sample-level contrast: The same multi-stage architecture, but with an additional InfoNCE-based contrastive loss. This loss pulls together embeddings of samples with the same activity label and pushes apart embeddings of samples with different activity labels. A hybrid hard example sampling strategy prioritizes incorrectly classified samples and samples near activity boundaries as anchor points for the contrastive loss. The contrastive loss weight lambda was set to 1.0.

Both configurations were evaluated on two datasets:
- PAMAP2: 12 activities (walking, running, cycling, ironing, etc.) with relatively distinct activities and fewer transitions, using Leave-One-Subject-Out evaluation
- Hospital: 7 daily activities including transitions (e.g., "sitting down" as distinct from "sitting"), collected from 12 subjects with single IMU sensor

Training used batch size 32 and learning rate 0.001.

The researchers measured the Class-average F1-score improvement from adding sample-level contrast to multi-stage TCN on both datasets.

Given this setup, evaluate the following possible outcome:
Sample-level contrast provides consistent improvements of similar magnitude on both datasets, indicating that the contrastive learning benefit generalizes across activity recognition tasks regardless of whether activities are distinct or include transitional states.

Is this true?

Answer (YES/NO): YES